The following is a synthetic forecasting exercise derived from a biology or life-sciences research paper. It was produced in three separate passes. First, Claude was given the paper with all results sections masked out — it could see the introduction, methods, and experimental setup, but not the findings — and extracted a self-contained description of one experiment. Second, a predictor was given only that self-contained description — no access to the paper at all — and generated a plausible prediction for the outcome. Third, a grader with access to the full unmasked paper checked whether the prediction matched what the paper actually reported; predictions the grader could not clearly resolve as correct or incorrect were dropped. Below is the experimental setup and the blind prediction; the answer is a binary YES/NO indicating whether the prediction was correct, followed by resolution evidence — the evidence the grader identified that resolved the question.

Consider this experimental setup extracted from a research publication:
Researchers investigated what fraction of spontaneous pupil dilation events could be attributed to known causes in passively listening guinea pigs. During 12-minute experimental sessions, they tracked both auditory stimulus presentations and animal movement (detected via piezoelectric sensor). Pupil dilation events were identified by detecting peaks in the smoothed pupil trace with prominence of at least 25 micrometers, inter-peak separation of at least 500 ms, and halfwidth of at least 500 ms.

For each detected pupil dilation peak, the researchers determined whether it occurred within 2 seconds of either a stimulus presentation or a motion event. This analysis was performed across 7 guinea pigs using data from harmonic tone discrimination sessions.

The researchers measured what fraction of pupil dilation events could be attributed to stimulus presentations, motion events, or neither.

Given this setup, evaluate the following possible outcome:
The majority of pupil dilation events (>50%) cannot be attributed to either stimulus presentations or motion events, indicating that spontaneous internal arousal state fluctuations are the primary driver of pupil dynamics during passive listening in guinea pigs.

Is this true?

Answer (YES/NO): NO